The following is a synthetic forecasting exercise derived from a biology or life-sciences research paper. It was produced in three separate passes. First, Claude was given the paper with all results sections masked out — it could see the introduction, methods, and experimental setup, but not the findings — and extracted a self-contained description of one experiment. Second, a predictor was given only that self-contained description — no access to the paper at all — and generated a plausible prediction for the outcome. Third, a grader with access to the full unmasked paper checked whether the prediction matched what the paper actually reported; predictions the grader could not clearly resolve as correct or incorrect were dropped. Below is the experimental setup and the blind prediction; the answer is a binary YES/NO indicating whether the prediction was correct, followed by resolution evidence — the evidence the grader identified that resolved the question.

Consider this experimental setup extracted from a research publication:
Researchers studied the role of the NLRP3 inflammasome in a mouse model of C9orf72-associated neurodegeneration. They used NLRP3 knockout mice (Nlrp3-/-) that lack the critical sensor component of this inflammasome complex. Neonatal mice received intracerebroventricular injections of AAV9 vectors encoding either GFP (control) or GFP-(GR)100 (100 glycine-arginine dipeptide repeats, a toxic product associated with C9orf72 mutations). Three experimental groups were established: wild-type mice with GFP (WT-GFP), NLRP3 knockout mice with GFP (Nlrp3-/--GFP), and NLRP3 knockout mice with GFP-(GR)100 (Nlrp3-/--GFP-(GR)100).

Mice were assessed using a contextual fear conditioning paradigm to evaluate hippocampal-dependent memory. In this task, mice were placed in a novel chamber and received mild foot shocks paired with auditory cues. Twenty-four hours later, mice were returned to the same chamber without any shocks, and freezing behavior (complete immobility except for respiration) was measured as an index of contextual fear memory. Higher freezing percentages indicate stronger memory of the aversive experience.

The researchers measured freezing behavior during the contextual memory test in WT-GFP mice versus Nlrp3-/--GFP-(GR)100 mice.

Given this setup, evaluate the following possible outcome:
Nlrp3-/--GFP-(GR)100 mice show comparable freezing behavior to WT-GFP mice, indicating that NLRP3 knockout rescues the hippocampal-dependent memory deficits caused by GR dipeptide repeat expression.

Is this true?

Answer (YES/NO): NO